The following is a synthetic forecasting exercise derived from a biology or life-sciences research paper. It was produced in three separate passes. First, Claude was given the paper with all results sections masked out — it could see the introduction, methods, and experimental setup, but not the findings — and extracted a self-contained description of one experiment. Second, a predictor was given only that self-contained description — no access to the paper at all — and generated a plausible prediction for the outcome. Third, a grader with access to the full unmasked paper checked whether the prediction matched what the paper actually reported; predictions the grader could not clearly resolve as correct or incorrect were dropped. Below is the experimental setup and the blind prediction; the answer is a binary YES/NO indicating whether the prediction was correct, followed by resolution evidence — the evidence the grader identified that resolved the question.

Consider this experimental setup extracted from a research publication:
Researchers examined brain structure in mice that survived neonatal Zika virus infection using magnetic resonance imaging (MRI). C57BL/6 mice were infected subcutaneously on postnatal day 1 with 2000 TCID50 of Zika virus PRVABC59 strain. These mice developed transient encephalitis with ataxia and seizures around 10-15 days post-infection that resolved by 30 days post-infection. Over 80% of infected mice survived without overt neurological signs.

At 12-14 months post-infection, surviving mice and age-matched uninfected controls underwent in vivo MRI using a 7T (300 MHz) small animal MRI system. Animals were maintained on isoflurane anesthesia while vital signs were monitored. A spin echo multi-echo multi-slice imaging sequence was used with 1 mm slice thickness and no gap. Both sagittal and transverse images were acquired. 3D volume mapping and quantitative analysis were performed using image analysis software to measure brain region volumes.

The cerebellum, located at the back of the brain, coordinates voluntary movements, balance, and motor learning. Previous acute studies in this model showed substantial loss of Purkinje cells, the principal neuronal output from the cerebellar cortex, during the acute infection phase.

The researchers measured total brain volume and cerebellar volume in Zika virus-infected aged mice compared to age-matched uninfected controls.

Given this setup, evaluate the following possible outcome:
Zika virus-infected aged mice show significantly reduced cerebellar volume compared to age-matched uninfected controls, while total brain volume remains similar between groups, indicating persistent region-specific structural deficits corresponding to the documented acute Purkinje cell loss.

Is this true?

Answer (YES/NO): YES